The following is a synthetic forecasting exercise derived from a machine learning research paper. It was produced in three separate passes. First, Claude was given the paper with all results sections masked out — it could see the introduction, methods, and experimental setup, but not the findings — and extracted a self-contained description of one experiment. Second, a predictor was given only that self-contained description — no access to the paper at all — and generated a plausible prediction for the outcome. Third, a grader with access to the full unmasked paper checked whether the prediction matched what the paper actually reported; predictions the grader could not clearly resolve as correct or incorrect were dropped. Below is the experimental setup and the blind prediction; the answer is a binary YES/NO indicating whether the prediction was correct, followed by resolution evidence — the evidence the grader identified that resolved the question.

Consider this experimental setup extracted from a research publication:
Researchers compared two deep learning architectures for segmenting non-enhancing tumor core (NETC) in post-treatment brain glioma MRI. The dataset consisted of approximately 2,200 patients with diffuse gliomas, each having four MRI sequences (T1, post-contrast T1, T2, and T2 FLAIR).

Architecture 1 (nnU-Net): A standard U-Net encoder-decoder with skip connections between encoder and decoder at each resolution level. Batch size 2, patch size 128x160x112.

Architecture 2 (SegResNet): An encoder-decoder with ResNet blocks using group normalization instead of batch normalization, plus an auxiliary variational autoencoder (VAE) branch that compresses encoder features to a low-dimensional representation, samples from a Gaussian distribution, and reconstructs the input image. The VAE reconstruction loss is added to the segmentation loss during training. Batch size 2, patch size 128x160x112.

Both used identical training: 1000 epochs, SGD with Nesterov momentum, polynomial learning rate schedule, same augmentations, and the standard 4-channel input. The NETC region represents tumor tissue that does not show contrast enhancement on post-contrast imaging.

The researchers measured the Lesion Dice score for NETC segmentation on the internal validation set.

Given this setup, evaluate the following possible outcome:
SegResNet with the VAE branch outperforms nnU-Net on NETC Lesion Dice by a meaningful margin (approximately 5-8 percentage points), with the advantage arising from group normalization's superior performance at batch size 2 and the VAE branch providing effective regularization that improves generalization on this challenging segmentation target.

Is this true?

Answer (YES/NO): NO